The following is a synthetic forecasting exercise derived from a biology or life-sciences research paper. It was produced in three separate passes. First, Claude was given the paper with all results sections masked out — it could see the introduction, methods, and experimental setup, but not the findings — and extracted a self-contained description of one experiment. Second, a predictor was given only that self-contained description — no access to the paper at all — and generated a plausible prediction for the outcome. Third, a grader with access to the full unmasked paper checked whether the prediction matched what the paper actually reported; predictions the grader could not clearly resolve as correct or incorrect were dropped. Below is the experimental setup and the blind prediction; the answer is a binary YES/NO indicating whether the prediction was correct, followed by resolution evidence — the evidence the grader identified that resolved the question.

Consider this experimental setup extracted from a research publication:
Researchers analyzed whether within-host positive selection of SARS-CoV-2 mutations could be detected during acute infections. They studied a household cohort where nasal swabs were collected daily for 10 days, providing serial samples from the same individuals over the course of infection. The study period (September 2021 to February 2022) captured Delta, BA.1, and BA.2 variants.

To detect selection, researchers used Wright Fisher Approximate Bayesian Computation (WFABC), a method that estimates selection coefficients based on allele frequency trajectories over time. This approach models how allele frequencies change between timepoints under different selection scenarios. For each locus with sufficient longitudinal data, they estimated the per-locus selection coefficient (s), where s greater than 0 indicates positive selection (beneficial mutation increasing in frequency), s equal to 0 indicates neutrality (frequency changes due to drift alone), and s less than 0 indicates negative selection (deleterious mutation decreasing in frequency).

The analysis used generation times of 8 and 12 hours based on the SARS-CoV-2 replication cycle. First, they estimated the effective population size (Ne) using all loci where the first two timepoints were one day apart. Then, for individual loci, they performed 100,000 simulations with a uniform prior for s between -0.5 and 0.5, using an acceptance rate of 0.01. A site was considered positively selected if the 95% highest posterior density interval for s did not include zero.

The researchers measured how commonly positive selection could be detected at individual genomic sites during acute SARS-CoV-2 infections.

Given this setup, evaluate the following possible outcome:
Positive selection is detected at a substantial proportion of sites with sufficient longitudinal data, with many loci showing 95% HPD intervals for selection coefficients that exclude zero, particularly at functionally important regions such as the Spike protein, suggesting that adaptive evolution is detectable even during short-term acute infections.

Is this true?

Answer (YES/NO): NO